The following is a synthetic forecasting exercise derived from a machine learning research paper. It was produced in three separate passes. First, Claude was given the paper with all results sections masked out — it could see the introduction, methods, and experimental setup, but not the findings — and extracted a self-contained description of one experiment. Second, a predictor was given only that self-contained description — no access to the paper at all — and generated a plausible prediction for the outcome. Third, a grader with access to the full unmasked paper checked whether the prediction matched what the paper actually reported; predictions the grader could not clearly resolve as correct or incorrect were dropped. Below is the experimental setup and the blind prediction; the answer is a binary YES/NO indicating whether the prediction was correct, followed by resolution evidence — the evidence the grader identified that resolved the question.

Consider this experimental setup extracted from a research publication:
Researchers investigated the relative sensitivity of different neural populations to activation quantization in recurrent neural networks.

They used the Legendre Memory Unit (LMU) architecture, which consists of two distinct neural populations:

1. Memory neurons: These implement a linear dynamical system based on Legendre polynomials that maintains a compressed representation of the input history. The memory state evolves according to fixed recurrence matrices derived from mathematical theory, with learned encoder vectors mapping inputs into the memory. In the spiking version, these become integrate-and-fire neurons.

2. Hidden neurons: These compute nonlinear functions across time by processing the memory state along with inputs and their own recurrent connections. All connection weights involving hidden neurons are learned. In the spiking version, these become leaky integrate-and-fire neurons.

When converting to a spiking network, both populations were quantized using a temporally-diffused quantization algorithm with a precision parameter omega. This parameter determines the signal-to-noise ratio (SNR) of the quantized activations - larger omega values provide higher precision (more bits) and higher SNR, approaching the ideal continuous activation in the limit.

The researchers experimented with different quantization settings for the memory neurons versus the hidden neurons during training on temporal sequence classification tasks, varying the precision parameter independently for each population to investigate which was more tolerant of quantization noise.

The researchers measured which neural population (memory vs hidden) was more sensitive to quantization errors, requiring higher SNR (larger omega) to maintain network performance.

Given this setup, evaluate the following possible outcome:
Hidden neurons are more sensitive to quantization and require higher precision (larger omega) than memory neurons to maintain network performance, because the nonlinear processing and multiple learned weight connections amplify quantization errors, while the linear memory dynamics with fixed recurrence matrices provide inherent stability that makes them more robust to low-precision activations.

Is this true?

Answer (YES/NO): NO